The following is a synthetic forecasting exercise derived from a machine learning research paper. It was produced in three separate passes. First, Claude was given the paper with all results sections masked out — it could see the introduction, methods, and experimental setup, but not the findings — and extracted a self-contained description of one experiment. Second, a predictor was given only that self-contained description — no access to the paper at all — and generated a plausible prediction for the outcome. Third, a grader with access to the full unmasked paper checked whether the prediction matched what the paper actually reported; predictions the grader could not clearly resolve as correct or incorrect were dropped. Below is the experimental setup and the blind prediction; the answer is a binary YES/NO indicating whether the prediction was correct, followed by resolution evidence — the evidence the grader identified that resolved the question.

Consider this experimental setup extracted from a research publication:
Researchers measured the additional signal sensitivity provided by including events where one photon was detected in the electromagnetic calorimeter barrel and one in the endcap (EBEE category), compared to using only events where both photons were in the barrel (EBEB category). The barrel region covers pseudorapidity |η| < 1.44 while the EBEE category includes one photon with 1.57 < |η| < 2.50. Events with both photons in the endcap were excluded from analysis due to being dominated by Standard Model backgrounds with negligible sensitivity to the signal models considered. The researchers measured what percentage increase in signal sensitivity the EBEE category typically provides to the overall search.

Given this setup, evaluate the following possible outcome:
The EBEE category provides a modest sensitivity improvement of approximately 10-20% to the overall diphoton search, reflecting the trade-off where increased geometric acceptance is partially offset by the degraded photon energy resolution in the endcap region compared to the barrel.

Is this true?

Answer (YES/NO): YES